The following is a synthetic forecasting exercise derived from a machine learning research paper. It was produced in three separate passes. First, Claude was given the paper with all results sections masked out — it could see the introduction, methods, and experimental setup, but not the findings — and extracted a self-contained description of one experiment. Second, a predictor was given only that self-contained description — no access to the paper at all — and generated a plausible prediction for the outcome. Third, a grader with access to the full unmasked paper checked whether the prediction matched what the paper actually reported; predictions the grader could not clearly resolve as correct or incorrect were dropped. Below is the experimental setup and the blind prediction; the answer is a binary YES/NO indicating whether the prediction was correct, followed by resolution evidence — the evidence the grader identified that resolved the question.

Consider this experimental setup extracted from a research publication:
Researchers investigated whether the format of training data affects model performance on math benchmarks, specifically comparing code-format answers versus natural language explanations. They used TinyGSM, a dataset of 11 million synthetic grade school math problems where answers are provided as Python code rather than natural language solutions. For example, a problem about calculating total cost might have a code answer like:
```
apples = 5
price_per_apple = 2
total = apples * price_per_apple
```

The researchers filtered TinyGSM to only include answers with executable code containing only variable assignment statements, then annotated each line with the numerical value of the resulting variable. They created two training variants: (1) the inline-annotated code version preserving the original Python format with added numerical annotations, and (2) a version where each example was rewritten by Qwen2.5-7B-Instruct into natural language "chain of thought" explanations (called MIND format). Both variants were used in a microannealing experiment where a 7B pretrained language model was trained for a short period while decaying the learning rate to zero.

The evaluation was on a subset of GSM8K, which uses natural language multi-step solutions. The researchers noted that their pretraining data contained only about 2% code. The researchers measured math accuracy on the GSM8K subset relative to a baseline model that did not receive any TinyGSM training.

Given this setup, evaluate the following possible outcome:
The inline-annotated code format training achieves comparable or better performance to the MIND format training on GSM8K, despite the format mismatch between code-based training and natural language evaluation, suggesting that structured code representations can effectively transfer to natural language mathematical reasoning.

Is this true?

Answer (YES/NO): NO